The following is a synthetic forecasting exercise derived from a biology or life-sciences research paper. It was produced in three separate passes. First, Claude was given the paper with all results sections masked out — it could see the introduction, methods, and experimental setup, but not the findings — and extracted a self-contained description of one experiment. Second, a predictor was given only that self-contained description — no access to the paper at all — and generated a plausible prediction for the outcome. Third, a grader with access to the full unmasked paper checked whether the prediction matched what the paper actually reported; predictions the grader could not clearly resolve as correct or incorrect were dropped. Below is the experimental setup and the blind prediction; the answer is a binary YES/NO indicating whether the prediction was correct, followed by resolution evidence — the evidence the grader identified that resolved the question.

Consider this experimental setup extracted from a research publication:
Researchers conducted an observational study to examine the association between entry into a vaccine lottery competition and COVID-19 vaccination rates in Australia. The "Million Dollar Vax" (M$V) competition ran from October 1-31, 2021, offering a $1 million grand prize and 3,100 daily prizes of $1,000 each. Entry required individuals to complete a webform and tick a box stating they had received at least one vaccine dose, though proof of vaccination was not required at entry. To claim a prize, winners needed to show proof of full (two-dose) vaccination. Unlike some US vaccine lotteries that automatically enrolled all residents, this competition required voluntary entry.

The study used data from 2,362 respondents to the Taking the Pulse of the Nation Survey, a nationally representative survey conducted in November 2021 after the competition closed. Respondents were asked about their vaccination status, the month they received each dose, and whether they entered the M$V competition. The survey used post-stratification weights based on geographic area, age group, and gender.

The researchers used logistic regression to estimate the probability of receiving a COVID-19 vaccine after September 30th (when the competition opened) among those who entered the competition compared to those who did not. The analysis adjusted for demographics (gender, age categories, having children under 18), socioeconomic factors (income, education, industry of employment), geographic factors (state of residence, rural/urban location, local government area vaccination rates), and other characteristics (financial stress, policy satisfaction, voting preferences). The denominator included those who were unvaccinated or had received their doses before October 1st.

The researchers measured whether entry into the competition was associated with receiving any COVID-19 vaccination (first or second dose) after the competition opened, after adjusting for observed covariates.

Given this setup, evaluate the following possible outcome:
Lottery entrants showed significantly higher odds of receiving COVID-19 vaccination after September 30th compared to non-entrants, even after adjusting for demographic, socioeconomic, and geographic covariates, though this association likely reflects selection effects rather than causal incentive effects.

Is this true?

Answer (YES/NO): YES